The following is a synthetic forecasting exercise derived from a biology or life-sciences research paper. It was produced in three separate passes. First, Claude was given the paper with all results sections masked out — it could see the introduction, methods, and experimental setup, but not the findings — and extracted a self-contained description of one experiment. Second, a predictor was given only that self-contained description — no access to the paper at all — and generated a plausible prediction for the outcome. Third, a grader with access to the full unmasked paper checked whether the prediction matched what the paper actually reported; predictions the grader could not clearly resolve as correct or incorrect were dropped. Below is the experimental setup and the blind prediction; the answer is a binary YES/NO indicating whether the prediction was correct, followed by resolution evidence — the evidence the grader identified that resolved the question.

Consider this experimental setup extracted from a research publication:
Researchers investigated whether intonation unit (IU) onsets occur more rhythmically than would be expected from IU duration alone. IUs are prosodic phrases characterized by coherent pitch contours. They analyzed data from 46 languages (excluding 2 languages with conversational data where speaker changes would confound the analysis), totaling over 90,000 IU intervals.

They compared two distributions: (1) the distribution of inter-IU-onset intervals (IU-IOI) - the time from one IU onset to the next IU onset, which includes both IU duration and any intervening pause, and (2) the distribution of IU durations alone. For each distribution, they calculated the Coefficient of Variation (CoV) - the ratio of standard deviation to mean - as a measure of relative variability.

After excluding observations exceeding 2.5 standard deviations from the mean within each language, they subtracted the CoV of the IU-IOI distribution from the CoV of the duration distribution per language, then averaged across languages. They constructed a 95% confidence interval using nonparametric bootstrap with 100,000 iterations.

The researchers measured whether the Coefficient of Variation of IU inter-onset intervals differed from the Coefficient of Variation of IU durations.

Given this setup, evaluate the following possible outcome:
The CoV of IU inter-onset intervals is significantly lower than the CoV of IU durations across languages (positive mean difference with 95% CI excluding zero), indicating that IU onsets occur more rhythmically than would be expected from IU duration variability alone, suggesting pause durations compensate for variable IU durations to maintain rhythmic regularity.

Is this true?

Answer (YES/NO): YES